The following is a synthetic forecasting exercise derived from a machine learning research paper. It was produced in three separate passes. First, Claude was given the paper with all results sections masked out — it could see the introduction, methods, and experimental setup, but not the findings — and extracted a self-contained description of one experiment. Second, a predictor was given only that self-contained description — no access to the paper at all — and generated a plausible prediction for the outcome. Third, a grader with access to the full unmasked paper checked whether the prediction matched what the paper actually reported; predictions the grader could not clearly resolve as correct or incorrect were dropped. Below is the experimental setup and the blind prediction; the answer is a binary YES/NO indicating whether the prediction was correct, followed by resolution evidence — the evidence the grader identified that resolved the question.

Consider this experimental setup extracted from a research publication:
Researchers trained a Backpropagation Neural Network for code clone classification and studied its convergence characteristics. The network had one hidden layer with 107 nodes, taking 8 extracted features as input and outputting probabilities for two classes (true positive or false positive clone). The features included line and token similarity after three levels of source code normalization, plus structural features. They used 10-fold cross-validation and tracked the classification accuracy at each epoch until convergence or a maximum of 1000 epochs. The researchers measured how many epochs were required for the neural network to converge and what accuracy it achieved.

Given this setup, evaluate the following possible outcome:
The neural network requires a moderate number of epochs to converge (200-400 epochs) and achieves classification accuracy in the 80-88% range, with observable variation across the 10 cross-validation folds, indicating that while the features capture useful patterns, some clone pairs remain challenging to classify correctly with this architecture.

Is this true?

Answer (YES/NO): NO